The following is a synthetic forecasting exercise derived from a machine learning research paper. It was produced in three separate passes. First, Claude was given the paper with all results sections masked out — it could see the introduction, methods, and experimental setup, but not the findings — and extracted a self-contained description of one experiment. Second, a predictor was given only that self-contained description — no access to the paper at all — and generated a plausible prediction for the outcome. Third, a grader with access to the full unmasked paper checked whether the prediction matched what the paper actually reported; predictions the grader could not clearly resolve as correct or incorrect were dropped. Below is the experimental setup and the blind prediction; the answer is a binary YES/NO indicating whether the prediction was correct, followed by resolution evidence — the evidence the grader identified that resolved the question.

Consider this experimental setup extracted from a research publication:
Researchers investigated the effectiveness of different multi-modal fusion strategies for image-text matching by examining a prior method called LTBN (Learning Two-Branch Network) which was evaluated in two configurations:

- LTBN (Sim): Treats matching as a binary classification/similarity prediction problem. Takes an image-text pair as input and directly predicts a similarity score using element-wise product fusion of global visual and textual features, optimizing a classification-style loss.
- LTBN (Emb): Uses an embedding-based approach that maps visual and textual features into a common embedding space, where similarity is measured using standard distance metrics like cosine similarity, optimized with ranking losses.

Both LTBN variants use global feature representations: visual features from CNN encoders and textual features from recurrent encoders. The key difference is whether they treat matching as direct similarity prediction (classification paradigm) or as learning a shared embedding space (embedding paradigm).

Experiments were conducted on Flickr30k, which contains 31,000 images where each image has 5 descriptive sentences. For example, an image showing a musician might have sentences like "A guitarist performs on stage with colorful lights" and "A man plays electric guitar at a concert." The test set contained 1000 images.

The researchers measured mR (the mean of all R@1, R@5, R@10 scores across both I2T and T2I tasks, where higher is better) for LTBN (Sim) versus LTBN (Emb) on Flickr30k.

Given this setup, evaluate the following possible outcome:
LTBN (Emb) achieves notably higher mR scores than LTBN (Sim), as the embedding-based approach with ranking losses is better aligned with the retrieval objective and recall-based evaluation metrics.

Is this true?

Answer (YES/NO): YES